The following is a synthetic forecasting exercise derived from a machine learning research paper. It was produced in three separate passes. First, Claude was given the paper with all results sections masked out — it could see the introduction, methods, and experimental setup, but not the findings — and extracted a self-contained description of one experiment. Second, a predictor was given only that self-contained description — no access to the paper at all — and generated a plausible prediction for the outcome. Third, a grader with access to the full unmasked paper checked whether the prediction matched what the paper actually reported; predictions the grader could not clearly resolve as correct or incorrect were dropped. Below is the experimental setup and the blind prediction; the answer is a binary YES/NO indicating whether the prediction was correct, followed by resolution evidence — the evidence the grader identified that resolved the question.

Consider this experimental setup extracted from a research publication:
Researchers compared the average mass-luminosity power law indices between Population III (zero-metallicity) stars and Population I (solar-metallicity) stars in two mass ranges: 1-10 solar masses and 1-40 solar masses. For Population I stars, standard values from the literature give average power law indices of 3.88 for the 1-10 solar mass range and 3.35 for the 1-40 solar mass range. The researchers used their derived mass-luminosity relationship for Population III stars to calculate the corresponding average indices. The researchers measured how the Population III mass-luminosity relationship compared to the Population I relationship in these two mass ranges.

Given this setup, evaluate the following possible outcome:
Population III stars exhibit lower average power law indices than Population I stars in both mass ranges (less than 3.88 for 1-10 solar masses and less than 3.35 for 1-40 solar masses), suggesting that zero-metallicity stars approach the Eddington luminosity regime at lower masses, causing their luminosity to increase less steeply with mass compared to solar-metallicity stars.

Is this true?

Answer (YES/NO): NO